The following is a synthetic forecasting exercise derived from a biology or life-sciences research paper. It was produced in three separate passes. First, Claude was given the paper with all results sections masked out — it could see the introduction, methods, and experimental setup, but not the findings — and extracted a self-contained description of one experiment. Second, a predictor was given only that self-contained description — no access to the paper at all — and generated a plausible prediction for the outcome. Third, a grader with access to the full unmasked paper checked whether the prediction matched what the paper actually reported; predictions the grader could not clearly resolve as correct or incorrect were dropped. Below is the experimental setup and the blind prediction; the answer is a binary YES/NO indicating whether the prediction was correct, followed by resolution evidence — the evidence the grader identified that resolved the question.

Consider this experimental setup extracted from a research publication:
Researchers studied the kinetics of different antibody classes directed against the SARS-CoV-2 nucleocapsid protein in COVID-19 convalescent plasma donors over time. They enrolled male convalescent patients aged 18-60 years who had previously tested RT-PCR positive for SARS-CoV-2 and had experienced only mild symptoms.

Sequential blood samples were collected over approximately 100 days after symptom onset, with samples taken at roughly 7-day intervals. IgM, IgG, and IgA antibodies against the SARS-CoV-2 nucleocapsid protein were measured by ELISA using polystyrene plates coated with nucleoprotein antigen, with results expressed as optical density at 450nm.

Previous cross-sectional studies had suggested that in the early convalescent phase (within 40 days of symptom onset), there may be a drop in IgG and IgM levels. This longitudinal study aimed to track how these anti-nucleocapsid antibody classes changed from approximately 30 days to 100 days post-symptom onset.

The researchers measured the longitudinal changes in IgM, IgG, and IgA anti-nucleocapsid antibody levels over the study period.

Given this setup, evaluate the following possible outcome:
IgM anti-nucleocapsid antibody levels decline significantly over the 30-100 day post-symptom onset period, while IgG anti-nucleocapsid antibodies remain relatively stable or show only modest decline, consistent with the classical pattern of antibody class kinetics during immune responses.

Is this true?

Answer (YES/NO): NO